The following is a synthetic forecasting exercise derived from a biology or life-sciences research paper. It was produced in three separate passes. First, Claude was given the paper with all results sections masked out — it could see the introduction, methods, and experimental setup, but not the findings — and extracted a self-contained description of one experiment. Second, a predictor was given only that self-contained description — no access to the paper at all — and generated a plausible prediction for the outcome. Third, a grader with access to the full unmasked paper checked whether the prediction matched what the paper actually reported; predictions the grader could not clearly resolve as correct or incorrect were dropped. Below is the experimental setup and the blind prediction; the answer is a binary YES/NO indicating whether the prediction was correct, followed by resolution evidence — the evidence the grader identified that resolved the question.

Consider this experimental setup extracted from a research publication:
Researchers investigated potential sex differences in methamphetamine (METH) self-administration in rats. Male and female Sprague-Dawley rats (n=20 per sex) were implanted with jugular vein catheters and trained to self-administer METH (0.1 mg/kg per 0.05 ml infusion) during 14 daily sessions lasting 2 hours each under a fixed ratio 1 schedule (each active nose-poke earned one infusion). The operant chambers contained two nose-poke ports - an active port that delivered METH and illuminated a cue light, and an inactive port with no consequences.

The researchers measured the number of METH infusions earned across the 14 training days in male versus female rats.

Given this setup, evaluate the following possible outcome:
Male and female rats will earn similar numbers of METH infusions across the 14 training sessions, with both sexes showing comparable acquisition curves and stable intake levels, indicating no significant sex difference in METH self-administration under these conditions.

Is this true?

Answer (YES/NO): YES